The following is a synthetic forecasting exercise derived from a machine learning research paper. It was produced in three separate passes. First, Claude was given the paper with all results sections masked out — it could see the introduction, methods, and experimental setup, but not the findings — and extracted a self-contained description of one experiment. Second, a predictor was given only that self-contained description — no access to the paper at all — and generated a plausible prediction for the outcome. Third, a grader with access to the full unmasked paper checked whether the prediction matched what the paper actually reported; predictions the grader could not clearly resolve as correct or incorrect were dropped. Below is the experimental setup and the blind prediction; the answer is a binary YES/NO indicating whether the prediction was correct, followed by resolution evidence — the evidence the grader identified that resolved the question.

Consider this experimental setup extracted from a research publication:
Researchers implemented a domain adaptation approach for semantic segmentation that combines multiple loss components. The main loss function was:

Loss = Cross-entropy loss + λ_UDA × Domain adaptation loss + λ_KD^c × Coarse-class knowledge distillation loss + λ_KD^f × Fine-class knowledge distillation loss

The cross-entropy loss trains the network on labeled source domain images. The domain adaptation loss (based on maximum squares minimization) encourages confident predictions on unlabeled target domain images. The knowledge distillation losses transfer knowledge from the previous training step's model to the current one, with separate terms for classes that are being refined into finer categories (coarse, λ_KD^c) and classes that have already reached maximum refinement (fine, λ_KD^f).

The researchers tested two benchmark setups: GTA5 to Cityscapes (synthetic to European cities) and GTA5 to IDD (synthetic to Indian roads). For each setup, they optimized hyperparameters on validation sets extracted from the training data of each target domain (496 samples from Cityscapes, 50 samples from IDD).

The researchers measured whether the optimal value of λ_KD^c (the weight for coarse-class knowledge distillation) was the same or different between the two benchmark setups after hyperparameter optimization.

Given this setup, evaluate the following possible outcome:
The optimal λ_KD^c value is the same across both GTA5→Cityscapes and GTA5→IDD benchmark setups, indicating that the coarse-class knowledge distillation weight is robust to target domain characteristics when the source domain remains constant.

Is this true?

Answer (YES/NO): NO